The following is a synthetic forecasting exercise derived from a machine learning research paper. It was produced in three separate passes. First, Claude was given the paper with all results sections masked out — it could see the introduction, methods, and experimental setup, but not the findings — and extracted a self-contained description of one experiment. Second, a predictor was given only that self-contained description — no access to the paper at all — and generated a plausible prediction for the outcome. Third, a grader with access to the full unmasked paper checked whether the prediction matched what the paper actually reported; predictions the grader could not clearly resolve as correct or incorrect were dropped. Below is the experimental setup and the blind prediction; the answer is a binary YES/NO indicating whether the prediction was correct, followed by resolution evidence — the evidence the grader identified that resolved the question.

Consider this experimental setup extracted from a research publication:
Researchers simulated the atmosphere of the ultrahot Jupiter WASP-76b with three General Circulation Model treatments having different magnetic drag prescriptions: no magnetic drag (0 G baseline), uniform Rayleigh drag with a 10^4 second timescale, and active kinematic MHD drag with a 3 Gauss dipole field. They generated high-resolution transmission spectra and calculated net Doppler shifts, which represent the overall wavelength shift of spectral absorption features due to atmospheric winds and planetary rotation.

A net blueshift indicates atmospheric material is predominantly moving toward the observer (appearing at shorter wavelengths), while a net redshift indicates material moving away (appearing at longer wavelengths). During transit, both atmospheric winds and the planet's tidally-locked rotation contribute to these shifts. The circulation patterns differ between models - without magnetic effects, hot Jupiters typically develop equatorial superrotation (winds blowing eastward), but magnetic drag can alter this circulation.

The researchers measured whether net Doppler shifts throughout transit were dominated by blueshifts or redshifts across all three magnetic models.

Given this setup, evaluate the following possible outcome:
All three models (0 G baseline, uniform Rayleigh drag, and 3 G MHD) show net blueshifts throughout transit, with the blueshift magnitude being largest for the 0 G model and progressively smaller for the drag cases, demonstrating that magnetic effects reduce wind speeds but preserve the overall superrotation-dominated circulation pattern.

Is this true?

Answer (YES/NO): NO